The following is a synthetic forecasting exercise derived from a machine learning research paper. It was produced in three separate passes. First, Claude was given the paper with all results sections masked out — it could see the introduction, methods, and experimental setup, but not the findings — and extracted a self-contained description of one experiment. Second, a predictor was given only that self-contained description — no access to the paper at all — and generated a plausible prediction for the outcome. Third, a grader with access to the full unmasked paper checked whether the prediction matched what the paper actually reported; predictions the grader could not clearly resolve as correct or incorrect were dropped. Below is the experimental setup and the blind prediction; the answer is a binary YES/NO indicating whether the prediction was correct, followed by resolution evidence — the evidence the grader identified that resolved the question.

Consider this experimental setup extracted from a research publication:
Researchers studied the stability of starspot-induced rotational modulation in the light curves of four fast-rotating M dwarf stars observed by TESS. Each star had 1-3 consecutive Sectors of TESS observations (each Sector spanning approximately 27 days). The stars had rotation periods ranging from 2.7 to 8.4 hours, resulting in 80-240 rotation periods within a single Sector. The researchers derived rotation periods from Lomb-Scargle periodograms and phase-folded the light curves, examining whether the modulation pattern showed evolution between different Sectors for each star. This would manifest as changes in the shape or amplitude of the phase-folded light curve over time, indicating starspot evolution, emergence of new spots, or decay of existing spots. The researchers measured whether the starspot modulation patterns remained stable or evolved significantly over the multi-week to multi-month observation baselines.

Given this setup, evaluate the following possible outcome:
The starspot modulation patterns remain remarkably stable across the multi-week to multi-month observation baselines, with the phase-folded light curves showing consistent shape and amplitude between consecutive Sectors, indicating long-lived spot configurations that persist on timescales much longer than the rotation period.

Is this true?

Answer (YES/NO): YES